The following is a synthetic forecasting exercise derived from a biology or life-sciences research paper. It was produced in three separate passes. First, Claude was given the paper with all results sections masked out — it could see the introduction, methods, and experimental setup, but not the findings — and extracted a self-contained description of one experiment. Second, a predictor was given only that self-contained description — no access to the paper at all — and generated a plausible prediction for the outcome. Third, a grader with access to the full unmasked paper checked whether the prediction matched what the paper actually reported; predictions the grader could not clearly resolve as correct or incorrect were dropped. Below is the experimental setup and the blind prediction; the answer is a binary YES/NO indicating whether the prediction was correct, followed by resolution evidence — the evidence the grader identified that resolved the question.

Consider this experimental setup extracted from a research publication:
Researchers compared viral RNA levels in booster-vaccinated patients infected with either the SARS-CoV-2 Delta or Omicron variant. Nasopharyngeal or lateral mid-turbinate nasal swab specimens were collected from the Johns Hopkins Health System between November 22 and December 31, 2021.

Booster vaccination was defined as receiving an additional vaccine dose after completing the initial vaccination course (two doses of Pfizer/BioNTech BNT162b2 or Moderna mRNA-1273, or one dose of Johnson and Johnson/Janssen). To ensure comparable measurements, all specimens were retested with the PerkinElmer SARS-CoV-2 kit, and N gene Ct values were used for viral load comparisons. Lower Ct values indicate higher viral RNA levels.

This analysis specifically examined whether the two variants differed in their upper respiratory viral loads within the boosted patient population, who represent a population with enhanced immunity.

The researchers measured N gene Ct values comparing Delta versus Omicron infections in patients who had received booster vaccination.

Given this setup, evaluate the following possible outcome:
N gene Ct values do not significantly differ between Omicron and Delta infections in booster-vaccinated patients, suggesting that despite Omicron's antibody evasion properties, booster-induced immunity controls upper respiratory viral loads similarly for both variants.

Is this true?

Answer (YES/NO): YES